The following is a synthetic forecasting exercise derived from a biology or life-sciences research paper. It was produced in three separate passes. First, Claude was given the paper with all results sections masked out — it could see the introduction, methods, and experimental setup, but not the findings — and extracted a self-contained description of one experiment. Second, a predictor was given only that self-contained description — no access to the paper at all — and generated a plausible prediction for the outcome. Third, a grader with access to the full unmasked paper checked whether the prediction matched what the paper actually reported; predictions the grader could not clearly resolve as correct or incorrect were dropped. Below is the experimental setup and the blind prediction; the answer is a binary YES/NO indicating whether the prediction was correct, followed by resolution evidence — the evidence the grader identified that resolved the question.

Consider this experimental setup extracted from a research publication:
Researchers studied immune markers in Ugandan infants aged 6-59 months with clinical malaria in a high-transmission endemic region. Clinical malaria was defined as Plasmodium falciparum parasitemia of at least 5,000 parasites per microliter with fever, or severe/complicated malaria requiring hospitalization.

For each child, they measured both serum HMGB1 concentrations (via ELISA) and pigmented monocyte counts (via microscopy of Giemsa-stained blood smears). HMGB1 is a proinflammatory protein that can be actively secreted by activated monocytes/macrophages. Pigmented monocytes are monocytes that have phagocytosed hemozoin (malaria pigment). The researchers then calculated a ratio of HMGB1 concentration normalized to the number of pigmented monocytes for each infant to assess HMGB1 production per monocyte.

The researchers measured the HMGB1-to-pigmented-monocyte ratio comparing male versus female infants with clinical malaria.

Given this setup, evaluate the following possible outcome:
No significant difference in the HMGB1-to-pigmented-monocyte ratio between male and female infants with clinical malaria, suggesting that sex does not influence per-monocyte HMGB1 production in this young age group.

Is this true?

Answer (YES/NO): YES